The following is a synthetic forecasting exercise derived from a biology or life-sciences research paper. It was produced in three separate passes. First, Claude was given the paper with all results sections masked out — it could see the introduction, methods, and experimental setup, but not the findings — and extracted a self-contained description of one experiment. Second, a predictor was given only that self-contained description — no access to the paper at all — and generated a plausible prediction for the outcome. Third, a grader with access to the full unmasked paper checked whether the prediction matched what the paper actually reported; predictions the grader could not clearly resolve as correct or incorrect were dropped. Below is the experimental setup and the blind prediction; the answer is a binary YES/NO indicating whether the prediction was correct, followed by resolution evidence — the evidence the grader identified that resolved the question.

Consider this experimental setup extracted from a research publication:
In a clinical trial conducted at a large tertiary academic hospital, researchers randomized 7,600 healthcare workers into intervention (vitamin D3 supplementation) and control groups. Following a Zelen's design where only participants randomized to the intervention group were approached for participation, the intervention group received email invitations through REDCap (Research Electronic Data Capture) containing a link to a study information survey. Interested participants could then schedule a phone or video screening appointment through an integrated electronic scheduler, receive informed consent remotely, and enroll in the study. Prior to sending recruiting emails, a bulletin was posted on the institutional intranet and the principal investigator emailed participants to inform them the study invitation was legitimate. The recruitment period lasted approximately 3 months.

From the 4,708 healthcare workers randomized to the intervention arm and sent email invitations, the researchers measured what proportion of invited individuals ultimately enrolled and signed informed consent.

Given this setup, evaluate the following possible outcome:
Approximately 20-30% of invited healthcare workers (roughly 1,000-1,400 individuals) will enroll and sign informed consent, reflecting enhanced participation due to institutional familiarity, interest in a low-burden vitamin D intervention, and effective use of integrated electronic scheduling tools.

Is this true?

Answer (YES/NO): NO